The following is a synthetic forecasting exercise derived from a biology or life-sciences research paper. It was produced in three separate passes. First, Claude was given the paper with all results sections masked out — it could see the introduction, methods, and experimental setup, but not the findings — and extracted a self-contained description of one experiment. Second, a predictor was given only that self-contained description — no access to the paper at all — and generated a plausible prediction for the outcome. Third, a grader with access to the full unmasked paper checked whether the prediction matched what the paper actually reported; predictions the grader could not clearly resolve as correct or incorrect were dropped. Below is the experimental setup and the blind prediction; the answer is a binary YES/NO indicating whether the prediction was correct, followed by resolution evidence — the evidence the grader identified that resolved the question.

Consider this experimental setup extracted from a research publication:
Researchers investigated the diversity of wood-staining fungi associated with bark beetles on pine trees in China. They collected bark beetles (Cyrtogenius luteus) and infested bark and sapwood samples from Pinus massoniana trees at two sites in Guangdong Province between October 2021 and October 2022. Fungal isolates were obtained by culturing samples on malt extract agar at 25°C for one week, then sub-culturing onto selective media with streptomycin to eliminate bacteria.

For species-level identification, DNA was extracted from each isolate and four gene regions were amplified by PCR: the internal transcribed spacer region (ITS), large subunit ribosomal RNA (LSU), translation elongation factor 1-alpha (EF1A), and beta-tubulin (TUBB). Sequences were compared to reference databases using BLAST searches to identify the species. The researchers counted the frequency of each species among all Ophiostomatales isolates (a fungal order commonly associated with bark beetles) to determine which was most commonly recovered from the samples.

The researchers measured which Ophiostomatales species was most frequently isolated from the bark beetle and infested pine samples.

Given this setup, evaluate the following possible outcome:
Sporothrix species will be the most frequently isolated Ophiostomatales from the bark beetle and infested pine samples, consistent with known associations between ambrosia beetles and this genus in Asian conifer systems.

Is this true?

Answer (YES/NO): NO